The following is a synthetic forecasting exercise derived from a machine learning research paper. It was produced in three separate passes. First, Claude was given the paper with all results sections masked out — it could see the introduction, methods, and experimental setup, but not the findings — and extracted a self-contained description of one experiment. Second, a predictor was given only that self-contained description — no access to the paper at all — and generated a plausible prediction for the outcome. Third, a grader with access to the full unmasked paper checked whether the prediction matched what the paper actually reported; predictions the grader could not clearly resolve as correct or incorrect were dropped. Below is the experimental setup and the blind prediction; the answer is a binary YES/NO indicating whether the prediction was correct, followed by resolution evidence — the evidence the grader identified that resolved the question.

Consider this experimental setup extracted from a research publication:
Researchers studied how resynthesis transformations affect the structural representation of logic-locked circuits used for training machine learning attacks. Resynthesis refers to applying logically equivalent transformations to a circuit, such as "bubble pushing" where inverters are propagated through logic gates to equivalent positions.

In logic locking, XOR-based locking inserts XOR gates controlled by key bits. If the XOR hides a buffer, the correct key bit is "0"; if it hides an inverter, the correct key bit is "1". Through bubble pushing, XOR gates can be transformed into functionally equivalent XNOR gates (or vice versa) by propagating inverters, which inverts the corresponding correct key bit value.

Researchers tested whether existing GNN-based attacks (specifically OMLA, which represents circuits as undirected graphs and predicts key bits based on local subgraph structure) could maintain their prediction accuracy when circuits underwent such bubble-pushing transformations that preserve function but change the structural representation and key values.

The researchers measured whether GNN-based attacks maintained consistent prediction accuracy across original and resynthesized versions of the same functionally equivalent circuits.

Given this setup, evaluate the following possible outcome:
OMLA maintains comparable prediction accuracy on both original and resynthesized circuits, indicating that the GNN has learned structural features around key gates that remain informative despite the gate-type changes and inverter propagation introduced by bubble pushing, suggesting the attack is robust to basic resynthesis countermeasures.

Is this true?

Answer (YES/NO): NO